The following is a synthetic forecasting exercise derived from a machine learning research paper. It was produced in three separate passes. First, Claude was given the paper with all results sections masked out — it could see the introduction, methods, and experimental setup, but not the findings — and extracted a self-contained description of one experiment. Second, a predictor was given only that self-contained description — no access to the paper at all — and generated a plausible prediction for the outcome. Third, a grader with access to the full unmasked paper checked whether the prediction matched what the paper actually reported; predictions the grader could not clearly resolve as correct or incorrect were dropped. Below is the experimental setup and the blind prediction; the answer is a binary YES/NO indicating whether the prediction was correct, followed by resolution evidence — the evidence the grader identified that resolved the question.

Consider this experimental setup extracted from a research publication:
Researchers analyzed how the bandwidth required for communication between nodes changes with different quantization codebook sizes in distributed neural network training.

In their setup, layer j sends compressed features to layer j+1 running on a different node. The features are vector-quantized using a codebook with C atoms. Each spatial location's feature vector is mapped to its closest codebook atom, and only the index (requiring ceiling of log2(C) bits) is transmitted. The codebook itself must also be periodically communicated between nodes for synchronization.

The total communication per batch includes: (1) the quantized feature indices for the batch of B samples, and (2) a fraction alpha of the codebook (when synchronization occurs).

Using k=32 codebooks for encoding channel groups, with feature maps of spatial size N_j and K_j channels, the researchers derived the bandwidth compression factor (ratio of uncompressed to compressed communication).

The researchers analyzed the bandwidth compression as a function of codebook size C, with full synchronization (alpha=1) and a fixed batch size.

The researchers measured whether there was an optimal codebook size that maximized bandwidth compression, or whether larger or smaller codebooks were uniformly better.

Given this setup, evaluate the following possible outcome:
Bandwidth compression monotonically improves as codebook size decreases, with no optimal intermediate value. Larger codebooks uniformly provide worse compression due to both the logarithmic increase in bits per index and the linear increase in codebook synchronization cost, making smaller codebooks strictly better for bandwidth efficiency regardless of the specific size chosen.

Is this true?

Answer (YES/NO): YES